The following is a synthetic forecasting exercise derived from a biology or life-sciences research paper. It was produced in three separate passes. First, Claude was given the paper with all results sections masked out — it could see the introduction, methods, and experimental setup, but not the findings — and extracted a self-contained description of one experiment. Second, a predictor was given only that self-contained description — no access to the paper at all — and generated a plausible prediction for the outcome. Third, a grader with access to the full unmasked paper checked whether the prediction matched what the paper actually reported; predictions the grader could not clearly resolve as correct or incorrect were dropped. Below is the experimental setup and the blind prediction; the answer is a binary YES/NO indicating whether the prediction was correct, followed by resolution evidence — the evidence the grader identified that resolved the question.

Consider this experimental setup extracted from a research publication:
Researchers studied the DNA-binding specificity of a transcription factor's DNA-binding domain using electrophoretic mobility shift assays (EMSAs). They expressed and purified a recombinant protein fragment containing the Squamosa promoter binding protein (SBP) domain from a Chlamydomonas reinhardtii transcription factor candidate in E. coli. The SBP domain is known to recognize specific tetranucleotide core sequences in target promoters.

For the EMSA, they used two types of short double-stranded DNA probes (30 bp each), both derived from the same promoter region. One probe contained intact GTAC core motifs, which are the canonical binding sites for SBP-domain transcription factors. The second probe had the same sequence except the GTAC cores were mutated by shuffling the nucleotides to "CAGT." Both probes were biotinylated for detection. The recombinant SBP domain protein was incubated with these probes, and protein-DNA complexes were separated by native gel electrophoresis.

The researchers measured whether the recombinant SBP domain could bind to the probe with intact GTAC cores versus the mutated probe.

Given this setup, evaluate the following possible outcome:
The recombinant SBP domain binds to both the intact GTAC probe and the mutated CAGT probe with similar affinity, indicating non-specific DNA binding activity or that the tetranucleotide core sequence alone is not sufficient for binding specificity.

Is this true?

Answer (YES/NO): NO